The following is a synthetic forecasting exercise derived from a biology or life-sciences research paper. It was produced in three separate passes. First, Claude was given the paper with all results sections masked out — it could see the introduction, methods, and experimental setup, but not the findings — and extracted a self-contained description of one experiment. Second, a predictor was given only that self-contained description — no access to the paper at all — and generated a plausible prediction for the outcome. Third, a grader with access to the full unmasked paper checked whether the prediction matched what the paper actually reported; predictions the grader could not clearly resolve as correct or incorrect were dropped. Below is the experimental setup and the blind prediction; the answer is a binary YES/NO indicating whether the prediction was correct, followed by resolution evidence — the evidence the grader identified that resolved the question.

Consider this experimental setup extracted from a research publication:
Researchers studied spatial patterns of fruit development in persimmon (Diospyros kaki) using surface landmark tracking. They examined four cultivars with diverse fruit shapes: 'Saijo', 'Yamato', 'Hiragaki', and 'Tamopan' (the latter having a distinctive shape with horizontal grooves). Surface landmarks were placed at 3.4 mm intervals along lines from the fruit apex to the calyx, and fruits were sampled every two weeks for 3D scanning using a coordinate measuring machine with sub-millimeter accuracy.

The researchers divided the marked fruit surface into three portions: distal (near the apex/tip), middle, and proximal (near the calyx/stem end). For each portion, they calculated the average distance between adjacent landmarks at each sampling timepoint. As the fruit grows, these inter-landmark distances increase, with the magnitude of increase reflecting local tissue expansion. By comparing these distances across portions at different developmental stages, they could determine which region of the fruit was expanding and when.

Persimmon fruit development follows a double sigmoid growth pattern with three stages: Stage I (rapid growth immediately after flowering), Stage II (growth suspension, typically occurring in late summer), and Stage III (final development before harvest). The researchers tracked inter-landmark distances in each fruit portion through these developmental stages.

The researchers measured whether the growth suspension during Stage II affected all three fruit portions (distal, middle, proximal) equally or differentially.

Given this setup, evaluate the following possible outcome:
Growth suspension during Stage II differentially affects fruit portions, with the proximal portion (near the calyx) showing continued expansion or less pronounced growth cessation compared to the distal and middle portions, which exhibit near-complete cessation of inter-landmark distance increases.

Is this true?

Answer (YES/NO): NO